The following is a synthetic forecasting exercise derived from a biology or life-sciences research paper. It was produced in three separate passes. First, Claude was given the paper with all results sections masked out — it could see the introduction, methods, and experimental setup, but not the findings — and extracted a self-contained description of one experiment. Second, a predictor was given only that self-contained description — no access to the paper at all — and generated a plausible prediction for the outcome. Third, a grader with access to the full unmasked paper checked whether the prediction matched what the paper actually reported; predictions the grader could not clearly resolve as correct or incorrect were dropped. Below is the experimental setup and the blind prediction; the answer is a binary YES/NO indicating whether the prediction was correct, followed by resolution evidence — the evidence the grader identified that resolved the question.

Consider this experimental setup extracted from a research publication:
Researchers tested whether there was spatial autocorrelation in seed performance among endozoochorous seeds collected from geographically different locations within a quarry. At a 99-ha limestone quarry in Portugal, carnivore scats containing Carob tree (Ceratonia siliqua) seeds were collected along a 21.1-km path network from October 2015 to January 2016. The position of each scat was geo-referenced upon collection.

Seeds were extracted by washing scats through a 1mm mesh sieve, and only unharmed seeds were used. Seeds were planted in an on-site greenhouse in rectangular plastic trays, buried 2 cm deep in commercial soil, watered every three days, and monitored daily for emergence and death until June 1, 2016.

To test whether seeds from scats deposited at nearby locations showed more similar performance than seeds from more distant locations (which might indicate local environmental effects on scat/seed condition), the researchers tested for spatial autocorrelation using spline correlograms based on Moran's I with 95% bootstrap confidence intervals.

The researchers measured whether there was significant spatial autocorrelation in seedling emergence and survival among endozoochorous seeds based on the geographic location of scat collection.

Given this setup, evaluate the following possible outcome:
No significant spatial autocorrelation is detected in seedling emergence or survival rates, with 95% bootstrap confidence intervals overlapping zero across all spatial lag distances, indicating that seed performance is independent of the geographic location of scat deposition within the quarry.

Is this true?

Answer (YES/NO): YES